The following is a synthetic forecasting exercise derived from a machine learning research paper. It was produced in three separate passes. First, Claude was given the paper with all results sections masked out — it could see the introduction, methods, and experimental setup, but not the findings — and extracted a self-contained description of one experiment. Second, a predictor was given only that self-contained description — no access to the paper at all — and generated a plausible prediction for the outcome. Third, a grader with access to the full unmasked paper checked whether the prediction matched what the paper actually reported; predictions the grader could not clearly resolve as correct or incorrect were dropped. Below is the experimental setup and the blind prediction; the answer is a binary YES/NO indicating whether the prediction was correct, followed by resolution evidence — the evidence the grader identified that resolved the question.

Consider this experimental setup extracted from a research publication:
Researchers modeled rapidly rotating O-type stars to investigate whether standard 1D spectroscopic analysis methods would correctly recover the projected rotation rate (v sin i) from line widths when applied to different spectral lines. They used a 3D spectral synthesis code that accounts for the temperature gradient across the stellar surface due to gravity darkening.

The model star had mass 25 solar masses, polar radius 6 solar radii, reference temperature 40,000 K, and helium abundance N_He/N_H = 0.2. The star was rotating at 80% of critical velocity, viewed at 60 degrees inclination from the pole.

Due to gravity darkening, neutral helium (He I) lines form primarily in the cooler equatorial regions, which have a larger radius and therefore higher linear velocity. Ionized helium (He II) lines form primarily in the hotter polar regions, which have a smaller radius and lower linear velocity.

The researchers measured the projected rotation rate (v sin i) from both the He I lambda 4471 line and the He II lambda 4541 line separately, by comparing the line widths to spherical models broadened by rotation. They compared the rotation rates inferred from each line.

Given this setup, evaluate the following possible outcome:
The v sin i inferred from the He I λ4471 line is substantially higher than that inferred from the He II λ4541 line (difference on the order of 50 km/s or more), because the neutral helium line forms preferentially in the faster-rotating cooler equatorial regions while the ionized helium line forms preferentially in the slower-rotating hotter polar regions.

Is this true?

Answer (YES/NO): YES